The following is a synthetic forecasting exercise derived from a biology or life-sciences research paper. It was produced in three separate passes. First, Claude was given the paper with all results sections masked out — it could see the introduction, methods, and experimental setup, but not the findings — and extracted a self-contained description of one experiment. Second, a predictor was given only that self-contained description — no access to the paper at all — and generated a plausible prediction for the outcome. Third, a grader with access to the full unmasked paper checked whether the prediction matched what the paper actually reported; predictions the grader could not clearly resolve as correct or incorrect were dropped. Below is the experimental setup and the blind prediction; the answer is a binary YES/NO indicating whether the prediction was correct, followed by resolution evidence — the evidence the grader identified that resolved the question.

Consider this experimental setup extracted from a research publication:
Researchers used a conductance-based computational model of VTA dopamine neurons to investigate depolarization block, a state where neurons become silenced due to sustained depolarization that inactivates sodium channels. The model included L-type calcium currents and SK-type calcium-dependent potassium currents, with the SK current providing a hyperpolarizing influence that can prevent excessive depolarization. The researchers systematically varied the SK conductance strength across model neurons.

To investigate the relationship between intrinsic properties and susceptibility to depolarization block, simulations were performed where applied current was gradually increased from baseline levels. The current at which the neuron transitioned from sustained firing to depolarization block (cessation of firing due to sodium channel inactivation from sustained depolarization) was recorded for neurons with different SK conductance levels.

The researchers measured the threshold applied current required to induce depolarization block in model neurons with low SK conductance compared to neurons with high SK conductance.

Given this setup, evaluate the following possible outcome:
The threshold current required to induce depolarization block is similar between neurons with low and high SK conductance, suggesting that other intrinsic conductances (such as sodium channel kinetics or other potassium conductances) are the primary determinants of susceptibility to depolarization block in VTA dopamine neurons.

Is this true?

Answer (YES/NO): NO